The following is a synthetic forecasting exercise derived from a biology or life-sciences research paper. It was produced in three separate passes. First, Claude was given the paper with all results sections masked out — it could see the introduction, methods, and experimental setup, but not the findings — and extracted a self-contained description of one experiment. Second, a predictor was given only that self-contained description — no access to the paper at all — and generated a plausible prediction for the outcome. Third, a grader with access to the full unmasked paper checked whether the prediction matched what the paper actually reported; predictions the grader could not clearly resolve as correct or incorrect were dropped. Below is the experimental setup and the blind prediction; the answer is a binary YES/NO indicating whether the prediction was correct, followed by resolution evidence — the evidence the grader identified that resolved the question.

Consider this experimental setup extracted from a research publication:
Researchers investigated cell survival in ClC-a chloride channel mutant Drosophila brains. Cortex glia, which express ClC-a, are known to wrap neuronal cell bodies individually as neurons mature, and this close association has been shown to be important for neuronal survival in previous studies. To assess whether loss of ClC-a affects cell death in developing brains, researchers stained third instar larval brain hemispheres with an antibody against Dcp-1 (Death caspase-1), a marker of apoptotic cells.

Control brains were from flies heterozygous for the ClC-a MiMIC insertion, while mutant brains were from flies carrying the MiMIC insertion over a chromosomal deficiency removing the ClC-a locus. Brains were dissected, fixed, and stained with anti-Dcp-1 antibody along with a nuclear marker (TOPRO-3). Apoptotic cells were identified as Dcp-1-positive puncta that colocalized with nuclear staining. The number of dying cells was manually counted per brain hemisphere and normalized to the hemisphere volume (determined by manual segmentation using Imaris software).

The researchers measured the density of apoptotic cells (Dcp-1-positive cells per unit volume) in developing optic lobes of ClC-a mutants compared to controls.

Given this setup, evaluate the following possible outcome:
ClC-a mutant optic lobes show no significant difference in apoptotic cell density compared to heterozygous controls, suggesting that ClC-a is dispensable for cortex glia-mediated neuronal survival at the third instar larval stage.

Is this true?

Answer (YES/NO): NO